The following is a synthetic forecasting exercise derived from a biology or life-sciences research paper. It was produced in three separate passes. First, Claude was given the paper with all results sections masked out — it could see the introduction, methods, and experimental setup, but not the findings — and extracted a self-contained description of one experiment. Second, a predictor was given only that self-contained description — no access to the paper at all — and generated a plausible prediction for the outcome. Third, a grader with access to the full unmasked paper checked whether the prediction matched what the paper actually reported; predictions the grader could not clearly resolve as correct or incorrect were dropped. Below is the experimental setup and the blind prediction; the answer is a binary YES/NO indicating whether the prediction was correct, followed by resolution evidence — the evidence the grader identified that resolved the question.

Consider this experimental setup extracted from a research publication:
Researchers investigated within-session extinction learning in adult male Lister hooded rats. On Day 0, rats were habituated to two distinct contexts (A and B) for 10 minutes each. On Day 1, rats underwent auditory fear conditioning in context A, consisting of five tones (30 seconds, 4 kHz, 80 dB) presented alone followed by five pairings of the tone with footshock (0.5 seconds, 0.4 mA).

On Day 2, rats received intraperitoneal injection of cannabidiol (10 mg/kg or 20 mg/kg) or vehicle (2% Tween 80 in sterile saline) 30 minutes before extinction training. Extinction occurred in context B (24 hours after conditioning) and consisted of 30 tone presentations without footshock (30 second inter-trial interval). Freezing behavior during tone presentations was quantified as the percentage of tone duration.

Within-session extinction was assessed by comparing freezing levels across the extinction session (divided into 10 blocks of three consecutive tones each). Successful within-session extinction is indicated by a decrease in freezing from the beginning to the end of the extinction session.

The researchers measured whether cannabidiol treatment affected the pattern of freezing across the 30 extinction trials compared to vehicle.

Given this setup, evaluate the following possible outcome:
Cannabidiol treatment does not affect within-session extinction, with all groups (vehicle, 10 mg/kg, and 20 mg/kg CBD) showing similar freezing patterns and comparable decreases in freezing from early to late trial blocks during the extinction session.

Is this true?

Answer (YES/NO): YES